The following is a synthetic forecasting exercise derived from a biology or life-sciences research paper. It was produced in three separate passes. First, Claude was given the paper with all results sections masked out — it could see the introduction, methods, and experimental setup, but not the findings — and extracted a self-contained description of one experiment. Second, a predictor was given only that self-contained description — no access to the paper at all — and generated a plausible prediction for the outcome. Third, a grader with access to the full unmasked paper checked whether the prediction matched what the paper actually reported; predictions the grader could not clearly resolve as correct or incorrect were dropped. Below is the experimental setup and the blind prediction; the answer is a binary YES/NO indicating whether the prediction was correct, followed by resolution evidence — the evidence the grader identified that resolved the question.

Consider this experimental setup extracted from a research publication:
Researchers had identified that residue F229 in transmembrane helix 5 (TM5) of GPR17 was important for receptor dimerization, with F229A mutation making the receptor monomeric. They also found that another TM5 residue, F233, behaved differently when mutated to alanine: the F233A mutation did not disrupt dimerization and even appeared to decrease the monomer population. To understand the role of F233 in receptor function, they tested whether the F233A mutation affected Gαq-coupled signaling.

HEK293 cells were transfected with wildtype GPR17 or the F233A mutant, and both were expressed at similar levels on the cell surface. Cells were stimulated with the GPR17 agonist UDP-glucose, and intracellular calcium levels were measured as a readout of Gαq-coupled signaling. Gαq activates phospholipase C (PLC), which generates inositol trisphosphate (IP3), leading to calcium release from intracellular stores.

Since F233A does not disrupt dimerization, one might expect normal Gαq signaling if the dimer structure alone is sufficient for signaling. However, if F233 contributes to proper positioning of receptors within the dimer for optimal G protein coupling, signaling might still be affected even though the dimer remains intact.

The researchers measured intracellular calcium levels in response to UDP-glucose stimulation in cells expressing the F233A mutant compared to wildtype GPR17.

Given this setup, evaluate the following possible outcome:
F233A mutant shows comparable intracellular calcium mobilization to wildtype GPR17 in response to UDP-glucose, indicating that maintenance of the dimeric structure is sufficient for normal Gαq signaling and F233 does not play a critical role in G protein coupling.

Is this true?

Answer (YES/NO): NO